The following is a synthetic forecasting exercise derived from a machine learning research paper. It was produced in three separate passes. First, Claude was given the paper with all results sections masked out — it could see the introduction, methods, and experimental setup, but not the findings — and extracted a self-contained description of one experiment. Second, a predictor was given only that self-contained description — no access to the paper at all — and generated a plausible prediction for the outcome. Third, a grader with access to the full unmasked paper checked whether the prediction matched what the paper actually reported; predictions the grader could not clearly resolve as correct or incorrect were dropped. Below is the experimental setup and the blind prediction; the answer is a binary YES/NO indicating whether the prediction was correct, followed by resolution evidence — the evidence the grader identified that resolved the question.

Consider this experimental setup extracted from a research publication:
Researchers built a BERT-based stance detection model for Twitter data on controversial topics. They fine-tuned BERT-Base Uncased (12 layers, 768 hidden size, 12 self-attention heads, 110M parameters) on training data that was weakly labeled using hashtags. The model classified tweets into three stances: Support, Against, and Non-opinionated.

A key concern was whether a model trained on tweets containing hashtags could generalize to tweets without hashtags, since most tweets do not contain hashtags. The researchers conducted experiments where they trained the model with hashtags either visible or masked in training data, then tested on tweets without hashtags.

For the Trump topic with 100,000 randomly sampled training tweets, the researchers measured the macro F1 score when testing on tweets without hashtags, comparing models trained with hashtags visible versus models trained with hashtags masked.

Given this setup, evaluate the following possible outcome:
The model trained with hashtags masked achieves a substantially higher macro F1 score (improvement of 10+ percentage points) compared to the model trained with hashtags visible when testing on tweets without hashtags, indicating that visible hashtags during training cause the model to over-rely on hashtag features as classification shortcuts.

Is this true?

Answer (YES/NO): YES